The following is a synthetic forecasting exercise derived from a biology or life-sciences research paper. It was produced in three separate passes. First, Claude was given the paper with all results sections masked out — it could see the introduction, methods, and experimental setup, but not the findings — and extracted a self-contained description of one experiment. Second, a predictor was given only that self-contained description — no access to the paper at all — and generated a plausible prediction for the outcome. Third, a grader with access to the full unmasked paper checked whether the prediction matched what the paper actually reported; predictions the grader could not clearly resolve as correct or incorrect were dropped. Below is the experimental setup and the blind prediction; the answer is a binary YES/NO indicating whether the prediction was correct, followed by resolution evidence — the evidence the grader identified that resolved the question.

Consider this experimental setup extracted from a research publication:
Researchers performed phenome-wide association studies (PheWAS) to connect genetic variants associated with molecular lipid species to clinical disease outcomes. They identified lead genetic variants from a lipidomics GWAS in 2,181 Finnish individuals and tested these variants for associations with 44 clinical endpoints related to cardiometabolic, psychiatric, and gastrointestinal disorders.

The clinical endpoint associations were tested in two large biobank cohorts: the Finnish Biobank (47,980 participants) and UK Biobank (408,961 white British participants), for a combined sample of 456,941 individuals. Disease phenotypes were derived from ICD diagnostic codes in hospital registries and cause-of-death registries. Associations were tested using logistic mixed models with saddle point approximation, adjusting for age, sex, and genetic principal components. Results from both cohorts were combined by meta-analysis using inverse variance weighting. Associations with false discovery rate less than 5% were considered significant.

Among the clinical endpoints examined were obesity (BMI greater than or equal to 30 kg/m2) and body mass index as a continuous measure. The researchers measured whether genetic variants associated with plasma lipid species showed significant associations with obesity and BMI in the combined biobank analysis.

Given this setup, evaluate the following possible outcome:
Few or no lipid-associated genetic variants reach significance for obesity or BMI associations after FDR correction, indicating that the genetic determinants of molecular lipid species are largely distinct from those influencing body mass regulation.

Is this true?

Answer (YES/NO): NO